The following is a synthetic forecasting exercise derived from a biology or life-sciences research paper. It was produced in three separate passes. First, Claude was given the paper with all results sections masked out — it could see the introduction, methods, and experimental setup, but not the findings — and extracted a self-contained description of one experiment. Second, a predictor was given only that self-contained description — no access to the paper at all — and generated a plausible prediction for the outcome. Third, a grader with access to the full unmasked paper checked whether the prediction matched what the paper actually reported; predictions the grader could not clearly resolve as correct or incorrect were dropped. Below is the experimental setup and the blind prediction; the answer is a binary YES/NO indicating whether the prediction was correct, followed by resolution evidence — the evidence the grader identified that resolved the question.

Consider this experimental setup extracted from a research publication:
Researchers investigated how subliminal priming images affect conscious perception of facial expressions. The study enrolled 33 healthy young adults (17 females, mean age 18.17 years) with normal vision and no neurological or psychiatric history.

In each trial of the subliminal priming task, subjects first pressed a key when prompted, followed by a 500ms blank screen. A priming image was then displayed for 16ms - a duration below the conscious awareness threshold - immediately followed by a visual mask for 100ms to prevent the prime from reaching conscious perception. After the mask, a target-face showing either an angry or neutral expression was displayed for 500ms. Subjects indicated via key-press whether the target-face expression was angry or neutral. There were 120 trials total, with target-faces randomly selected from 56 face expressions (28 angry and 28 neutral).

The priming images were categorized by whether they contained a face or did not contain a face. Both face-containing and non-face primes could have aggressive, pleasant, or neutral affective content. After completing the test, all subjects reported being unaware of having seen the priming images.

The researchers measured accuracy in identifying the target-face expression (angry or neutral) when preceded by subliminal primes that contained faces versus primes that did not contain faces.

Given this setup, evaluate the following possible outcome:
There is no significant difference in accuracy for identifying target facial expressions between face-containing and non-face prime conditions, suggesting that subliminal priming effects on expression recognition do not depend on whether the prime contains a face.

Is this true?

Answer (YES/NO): NO